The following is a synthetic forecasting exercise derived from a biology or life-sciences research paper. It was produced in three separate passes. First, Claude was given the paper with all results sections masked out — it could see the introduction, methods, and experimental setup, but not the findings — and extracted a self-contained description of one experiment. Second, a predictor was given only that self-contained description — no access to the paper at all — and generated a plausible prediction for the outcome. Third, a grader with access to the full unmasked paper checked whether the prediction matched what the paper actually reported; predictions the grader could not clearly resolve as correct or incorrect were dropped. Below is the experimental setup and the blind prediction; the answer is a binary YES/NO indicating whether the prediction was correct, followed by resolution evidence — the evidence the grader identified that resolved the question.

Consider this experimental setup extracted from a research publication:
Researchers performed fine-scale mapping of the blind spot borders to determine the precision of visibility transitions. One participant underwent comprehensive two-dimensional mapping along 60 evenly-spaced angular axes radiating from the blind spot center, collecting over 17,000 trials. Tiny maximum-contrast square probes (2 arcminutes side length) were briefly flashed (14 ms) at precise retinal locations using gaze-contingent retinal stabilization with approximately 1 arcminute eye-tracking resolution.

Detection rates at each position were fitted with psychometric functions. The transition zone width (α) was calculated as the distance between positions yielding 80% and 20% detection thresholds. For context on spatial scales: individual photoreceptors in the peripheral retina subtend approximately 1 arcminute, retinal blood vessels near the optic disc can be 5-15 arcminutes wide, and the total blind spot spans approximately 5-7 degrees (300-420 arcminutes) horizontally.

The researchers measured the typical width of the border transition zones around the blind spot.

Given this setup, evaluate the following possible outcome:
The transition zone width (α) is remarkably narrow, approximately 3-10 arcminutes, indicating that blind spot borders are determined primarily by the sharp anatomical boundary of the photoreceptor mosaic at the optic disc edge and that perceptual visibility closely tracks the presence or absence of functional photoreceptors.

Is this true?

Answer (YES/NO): NO